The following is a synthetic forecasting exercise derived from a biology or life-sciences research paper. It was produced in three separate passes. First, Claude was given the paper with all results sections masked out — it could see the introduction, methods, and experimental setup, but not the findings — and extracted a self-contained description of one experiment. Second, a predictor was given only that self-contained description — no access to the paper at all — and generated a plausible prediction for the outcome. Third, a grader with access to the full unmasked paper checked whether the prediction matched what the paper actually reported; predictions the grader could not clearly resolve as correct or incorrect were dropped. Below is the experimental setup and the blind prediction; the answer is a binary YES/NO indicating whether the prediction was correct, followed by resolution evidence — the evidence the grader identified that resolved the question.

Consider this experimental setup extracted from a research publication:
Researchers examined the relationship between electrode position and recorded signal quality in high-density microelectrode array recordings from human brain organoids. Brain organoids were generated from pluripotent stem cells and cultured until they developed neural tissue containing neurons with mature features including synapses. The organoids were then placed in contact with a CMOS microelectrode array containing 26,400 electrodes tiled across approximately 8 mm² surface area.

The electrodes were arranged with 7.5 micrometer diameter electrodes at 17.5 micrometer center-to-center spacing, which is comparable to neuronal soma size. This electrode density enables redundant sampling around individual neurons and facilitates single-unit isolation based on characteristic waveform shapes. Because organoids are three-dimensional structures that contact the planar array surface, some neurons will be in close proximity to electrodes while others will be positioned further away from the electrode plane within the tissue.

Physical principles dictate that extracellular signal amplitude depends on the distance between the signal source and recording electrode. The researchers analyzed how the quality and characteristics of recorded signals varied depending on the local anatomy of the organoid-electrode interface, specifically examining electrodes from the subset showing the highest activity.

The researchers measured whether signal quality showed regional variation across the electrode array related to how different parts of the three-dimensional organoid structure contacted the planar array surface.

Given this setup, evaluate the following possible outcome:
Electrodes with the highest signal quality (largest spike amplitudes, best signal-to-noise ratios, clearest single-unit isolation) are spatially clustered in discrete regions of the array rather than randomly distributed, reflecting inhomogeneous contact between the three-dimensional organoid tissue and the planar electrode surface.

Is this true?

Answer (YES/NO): NO